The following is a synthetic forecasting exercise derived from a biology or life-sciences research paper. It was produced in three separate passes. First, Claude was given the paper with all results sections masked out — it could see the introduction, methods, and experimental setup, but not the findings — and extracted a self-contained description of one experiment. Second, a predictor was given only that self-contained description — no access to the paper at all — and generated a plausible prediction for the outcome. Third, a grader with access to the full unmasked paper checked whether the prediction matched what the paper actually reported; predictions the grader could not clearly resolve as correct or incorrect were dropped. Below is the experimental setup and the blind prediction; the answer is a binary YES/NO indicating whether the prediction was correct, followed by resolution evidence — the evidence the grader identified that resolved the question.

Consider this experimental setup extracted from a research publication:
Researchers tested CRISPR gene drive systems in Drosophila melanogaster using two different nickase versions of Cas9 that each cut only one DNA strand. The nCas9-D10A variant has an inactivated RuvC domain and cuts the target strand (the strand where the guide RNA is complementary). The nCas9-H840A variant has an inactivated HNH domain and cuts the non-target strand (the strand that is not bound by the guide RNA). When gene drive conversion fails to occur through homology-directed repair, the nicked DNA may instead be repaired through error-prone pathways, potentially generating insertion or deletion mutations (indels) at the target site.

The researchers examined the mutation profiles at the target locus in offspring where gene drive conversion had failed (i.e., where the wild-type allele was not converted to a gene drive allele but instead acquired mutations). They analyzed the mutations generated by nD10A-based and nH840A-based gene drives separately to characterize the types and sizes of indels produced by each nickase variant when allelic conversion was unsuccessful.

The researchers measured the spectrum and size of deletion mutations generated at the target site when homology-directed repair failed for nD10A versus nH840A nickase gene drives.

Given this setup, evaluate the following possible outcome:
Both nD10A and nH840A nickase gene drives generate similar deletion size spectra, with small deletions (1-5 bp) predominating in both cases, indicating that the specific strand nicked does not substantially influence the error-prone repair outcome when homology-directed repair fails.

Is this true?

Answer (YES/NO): NO